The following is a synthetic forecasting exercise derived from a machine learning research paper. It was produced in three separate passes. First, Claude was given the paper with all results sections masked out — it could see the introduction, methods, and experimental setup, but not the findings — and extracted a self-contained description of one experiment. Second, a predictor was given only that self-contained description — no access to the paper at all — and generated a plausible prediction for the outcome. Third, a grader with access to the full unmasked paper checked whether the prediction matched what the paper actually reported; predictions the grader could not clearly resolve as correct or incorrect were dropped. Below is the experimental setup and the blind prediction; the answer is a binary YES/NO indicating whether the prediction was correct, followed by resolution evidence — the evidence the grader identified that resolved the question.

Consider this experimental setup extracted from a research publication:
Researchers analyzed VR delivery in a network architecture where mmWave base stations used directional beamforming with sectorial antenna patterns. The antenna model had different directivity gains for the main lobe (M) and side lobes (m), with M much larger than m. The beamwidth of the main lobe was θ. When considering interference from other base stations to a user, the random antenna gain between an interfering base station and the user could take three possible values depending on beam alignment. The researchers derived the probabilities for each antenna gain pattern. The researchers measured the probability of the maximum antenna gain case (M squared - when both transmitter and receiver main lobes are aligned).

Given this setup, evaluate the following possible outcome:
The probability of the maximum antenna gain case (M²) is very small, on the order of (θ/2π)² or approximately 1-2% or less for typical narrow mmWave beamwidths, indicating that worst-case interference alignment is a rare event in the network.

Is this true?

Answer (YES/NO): YES